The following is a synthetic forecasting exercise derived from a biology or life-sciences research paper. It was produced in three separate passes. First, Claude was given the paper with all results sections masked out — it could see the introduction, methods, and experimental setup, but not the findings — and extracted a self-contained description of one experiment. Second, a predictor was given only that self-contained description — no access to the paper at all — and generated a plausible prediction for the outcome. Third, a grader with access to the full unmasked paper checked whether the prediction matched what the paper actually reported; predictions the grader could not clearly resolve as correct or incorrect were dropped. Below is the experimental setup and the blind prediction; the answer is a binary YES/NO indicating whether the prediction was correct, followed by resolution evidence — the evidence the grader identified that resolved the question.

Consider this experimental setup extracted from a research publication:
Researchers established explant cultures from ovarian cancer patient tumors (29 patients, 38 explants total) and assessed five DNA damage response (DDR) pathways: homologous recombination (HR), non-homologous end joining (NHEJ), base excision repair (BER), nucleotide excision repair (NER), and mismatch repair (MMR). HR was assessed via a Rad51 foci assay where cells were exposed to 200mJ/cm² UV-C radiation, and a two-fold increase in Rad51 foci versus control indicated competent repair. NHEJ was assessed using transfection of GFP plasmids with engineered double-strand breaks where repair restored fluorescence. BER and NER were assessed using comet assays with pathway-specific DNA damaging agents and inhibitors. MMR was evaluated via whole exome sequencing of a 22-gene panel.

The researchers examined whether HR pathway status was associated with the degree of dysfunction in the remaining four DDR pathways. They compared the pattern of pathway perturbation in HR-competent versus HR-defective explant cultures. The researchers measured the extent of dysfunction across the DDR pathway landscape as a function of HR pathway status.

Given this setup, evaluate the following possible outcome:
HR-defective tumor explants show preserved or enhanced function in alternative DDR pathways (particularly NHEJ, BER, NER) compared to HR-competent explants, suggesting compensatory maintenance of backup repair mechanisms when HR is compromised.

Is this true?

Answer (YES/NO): NO